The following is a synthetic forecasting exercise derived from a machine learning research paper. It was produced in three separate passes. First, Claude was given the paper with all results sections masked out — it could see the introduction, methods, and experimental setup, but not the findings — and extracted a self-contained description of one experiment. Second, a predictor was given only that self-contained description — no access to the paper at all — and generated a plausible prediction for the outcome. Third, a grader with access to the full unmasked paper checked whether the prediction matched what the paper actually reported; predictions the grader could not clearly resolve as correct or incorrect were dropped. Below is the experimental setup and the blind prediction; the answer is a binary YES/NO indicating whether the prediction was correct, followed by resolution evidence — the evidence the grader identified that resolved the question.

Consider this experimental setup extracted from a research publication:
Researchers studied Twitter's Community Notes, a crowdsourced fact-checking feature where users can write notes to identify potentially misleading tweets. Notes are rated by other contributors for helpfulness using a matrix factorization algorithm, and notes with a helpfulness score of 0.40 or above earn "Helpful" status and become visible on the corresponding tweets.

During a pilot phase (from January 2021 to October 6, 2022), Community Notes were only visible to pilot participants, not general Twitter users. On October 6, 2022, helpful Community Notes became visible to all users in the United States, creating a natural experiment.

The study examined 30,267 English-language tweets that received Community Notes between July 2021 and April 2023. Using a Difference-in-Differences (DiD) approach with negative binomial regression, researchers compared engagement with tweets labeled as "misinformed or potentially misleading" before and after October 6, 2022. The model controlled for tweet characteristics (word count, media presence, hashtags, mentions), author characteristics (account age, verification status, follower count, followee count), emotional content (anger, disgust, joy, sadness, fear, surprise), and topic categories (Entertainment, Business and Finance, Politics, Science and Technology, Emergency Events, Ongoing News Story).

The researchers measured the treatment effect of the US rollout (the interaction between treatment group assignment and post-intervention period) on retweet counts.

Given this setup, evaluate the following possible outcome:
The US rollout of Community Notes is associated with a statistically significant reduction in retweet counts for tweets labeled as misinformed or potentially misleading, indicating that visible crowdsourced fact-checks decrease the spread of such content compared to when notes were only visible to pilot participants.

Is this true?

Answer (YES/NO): YES